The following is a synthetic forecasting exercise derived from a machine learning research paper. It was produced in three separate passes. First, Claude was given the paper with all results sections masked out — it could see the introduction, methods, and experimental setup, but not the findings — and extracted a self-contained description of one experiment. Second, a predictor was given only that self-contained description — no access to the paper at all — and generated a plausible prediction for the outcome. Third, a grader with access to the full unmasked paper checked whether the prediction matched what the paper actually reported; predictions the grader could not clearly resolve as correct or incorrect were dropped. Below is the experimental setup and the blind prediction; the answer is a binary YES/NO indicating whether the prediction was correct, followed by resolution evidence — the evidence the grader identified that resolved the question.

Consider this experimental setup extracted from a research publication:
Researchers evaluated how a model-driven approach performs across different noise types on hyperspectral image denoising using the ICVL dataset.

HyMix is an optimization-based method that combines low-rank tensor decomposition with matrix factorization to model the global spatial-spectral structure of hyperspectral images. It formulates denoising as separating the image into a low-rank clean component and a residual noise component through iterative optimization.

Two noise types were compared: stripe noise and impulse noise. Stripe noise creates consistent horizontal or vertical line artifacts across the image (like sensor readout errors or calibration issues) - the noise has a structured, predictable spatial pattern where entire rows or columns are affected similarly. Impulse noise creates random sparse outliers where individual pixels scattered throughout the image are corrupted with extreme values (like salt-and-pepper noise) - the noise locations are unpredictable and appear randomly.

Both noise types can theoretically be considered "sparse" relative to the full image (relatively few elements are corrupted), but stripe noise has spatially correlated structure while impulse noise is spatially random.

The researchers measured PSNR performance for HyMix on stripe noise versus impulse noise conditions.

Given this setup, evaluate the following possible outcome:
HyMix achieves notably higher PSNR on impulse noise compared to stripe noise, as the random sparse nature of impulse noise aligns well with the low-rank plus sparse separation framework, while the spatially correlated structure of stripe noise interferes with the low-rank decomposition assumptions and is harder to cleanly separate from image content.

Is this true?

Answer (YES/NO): NO